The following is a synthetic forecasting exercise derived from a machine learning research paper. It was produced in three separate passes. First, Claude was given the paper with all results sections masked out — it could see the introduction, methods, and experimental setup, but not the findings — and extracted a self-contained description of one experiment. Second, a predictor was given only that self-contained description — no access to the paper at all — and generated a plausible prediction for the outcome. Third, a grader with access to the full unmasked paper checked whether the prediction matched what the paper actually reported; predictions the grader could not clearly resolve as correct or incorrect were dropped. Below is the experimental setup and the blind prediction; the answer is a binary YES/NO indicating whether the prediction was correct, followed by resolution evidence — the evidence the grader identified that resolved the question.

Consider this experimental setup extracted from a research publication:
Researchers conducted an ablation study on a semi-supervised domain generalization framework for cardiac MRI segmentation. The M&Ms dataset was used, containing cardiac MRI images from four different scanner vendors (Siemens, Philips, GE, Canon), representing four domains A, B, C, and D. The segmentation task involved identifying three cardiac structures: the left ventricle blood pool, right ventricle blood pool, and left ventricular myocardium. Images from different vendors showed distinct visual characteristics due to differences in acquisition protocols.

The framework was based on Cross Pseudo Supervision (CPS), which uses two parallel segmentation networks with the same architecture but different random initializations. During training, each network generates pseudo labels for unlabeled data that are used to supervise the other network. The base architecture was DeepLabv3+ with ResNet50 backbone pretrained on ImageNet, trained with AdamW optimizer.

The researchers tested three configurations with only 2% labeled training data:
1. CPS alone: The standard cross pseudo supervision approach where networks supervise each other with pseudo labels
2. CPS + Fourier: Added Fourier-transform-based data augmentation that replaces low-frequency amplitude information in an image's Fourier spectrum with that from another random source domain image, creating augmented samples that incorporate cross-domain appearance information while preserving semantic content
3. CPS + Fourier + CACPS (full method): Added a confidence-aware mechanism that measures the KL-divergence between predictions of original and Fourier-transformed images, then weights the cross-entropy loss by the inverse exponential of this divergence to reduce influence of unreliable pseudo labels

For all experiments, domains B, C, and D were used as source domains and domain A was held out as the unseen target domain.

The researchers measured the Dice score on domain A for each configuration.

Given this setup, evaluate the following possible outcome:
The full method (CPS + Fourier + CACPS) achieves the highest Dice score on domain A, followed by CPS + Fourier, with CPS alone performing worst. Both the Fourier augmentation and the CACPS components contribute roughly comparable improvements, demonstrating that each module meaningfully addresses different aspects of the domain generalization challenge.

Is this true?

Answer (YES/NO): YES